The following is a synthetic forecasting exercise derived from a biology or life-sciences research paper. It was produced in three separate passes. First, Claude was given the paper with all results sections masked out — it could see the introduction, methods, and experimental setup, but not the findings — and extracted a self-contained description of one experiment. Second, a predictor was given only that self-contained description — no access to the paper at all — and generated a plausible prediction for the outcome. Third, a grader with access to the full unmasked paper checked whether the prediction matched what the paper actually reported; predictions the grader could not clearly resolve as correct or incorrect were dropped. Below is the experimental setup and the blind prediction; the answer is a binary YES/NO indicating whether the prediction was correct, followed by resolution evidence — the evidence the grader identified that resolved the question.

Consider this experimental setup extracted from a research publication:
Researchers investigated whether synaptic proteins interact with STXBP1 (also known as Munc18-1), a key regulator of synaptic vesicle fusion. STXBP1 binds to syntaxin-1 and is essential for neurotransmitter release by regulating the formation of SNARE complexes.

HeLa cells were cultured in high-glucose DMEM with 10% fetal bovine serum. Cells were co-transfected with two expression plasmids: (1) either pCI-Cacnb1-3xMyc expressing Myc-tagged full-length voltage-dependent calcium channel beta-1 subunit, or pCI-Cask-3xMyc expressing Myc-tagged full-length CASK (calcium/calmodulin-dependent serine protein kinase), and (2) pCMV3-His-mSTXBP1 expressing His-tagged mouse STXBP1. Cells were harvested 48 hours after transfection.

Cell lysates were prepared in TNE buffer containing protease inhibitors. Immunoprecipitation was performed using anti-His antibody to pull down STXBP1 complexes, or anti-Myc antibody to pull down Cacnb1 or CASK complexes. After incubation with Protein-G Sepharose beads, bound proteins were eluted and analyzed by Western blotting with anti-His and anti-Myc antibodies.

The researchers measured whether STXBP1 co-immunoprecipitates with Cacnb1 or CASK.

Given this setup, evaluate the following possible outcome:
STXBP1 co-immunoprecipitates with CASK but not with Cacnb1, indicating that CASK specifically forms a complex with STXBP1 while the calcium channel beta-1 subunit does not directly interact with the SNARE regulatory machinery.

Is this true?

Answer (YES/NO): NO